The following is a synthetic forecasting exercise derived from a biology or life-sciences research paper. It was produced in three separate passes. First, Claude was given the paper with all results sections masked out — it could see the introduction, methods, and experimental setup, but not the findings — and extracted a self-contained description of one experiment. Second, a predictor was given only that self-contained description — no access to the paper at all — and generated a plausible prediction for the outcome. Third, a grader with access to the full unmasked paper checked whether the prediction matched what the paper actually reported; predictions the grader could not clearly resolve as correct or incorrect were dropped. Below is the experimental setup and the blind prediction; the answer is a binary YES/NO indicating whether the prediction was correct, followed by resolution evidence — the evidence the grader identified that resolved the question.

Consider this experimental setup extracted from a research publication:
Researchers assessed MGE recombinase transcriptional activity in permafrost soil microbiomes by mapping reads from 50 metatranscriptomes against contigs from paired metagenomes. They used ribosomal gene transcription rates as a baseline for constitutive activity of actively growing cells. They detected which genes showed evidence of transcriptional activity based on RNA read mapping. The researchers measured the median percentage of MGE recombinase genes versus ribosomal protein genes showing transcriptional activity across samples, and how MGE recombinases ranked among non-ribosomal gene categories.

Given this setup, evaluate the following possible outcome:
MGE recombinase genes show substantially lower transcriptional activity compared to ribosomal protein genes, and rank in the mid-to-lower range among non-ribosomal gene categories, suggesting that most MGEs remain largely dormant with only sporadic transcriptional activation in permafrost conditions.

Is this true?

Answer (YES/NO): NO